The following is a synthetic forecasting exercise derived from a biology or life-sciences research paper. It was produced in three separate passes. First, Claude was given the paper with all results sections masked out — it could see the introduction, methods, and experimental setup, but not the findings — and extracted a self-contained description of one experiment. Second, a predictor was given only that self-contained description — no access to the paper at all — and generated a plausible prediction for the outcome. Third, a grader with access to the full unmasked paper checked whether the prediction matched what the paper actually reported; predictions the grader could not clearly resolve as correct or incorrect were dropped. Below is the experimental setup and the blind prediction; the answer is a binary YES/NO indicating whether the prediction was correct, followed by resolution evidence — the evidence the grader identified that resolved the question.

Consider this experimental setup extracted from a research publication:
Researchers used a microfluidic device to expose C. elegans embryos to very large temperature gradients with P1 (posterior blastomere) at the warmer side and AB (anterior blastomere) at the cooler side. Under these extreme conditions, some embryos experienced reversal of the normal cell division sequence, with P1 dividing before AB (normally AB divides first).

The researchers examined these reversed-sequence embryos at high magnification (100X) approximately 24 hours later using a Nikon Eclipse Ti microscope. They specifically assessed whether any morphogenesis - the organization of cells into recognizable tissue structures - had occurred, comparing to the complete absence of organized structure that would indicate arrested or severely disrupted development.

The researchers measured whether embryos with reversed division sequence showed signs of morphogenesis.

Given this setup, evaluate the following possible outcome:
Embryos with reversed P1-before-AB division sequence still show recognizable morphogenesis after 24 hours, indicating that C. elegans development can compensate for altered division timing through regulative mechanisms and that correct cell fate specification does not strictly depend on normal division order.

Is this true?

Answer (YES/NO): YES